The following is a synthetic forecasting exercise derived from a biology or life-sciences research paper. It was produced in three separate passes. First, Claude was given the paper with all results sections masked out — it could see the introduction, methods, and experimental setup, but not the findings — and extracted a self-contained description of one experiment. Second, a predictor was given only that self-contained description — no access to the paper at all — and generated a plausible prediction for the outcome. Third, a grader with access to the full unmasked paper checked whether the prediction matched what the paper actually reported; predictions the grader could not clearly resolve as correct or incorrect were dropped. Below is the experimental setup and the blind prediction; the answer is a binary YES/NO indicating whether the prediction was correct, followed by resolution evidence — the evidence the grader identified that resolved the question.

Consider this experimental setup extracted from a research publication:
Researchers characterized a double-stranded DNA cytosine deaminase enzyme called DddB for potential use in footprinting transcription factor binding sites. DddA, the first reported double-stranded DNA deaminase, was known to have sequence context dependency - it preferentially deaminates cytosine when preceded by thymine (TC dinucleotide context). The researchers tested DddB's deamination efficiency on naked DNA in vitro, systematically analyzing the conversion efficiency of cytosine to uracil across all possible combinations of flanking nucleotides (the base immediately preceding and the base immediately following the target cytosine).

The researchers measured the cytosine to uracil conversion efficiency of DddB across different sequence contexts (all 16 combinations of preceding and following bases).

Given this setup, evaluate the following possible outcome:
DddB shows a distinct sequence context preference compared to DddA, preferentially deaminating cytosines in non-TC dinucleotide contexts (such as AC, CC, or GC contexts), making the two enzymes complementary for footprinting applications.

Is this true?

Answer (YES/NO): NO